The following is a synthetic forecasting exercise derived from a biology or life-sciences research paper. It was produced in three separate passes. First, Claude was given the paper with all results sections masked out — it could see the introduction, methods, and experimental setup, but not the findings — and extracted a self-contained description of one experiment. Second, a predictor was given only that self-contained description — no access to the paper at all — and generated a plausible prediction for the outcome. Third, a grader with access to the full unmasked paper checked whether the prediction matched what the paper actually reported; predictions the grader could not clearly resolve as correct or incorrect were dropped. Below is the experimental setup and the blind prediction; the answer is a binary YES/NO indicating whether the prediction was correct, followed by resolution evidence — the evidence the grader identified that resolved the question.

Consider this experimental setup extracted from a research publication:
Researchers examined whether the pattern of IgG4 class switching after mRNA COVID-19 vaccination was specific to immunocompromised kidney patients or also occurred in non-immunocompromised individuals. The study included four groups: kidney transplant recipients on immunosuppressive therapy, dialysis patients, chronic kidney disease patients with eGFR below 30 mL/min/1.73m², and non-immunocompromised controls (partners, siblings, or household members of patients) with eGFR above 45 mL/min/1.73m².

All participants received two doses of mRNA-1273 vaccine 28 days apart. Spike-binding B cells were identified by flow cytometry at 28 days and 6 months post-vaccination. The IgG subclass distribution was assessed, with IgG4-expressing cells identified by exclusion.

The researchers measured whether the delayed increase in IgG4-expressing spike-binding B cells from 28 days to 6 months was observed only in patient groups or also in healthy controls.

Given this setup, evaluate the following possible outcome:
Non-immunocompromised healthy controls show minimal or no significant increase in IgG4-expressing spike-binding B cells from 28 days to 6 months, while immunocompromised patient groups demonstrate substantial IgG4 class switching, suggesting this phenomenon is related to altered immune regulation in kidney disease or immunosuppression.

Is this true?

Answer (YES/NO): NO